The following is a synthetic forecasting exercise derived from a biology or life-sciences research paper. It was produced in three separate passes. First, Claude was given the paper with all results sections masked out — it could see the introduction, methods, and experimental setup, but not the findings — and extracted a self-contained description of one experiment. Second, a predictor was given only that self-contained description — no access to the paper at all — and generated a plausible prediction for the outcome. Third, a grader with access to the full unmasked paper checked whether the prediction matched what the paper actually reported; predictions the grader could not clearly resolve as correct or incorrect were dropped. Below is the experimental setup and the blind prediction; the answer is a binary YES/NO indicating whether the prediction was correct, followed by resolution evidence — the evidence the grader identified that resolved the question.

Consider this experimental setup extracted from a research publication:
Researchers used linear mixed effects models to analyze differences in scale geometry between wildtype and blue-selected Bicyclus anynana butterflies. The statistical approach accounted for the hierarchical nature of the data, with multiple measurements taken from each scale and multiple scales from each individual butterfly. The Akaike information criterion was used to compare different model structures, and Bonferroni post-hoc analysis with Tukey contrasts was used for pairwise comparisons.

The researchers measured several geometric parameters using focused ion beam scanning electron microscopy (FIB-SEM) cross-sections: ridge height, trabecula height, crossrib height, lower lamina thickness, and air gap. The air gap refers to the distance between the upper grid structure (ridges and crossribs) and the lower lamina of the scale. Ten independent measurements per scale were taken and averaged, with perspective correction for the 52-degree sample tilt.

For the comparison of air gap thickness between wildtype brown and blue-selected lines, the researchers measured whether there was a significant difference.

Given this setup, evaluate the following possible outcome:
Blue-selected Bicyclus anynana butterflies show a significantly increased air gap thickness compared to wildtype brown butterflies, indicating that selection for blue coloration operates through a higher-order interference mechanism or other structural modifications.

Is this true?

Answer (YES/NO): YES